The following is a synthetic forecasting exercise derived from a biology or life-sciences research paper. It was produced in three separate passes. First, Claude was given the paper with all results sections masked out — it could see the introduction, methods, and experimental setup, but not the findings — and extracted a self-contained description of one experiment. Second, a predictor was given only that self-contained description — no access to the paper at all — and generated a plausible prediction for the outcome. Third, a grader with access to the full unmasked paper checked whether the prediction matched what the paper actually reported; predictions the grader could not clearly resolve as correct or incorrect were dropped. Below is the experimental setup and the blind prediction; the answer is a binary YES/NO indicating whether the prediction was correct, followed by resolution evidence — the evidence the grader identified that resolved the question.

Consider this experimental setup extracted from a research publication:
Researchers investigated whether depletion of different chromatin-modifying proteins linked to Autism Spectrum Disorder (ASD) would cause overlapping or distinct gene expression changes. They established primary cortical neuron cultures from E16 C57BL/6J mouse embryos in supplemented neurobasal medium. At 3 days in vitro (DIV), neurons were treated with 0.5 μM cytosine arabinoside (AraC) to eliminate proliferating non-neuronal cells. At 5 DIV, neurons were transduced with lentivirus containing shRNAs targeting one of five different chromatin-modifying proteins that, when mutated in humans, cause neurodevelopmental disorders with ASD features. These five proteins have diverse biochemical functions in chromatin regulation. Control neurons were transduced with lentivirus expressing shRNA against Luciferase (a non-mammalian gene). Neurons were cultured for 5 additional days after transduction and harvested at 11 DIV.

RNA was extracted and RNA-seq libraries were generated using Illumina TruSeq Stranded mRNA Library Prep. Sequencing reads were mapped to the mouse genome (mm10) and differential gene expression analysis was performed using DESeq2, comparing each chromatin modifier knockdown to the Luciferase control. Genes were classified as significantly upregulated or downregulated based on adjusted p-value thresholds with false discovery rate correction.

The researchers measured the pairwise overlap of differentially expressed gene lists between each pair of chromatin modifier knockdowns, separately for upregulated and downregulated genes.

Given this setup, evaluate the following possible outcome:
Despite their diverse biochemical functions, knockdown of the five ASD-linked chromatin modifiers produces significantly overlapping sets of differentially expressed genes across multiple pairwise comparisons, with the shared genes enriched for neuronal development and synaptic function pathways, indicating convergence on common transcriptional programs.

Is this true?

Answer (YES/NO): YES